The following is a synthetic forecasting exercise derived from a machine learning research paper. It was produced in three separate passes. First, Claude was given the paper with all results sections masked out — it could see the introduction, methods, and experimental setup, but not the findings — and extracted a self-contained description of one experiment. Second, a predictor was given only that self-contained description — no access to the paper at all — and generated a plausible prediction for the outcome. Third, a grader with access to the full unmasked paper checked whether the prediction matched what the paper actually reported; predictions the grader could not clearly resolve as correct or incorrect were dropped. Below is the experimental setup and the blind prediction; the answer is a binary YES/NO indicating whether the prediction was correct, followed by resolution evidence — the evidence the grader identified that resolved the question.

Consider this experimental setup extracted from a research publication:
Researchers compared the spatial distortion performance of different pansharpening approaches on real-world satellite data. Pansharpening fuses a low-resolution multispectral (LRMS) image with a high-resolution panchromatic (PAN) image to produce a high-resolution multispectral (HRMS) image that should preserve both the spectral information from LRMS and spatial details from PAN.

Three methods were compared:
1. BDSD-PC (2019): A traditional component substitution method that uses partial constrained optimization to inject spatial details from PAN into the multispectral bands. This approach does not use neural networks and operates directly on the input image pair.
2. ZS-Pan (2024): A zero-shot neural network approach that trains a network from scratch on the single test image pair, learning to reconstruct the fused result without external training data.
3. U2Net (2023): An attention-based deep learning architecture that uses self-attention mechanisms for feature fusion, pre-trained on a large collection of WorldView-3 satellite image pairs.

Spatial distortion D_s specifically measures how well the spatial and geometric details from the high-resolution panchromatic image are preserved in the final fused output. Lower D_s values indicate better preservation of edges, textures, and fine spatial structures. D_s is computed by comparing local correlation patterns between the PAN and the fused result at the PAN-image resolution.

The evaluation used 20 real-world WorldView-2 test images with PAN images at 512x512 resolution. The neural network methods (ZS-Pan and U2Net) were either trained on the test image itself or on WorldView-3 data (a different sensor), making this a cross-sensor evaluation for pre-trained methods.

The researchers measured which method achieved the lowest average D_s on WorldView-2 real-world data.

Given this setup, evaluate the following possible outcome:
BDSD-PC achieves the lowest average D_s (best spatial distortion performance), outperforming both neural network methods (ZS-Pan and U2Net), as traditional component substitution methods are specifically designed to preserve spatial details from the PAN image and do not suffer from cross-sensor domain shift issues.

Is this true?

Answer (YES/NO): YES